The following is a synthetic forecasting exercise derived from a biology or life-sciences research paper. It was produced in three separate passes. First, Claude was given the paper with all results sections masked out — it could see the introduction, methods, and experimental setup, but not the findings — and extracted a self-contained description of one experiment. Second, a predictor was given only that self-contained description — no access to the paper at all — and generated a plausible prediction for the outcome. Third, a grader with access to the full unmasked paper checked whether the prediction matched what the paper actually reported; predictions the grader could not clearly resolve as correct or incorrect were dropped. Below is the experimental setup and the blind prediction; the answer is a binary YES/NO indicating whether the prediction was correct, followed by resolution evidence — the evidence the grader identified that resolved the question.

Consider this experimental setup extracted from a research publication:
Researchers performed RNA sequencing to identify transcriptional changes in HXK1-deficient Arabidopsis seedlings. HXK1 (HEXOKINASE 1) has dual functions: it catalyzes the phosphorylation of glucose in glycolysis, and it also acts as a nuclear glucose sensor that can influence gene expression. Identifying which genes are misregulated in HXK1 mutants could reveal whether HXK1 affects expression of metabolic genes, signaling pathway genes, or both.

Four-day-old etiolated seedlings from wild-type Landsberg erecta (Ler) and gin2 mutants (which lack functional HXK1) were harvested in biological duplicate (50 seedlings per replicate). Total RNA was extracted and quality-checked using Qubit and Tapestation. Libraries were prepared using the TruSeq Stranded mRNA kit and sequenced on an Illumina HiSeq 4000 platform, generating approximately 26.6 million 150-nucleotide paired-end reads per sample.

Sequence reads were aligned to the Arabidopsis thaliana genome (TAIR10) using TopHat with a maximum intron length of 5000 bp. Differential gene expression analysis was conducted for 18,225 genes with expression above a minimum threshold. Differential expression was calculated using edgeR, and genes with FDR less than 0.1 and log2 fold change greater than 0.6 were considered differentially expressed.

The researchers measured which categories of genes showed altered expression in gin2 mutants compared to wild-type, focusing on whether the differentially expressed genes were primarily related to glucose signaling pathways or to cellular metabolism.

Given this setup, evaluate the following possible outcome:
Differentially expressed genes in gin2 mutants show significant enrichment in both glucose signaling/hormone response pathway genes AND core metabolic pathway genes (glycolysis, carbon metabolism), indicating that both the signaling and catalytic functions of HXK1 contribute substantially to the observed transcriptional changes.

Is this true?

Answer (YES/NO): NO